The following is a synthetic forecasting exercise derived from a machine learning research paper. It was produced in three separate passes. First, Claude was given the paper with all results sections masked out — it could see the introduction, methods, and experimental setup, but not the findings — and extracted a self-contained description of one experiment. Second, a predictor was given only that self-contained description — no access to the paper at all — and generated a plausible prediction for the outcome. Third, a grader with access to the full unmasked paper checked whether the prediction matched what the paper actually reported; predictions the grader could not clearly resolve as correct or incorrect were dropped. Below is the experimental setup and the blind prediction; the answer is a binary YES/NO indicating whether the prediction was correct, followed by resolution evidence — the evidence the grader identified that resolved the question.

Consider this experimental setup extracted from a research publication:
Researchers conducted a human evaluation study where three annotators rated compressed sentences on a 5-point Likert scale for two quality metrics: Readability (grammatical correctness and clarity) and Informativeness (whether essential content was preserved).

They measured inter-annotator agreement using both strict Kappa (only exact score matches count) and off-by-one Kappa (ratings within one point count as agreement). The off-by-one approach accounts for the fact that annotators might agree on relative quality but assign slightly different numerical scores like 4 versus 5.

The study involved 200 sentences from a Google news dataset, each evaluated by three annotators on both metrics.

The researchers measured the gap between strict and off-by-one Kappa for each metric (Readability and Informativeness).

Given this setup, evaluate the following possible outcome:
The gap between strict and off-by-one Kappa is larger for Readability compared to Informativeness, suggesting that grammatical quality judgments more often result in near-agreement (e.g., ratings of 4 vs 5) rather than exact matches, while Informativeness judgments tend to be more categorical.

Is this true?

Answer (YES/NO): NO